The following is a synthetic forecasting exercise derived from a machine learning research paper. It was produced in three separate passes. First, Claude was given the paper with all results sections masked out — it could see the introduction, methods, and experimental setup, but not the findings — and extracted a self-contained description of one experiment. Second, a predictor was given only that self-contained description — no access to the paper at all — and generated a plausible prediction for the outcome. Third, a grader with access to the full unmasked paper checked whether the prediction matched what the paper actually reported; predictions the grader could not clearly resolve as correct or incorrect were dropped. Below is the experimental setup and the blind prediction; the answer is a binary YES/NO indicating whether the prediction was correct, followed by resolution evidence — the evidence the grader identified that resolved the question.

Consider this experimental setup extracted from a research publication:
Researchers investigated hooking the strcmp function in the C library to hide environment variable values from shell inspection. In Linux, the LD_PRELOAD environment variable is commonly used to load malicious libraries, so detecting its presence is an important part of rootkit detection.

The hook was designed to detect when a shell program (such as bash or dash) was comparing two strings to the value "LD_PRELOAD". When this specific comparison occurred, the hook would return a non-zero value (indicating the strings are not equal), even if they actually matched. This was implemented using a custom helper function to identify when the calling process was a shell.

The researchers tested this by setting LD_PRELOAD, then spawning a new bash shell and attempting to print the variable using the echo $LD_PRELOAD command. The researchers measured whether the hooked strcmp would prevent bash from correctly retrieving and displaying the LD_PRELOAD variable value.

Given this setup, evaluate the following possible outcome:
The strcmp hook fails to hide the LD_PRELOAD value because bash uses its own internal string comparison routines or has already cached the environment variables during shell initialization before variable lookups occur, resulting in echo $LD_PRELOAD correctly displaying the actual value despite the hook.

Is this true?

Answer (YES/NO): NO